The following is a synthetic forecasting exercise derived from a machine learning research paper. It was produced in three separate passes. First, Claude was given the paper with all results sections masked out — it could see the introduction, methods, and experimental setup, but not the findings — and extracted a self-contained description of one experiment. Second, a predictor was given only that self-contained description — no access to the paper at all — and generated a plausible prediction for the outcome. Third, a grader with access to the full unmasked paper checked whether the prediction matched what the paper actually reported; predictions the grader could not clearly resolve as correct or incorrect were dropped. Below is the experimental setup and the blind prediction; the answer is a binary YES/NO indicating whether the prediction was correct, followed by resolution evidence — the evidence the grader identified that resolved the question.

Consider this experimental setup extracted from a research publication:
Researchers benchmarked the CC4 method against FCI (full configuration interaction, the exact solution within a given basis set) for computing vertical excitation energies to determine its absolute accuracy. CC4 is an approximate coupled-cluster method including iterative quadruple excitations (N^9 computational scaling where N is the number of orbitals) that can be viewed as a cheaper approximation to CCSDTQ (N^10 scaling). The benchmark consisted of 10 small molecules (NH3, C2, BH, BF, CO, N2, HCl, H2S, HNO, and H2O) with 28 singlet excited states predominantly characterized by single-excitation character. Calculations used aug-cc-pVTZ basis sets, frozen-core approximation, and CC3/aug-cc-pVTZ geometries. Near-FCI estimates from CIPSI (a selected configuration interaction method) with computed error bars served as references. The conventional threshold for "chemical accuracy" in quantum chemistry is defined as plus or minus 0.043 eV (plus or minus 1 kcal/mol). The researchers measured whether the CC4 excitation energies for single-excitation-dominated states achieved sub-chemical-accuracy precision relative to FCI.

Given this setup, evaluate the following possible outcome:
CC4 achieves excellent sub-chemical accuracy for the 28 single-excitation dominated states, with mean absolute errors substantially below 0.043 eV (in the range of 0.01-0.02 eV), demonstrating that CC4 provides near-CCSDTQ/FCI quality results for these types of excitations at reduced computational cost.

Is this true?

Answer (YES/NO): NO